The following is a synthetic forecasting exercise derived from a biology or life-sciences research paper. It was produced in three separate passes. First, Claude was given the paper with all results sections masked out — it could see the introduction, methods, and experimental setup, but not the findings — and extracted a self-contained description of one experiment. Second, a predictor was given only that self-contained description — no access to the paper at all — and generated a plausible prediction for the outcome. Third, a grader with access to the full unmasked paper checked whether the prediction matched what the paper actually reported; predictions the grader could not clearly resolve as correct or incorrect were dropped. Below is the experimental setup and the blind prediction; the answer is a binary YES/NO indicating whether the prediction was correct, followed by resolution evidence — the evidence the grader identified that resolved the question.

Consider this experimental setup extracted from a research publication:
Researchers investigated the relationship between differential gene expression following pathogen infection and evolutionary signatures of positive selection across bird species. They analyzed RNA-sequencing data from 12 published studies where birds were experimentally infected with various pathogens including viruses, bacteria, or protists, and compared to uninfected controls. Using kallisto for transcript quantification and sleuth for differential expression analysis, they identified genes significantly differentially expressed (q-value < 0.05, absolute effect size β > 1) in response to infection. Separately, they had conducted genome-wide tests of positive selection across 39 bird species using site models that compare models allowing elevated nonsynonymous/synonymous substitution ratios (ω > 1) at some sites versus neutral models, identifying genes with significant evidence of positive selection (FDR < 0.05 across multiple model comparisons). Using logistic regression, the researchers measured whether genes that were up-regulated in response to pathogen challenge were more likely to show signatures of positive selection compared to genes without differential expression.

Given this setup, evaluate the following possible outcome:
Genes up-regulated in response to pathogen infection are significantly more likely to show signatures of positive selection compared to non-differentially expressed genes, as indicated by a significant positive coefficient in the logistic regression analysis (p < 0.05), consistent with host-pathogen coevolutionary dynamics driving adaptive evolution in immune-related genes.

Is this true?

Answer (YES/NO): YES